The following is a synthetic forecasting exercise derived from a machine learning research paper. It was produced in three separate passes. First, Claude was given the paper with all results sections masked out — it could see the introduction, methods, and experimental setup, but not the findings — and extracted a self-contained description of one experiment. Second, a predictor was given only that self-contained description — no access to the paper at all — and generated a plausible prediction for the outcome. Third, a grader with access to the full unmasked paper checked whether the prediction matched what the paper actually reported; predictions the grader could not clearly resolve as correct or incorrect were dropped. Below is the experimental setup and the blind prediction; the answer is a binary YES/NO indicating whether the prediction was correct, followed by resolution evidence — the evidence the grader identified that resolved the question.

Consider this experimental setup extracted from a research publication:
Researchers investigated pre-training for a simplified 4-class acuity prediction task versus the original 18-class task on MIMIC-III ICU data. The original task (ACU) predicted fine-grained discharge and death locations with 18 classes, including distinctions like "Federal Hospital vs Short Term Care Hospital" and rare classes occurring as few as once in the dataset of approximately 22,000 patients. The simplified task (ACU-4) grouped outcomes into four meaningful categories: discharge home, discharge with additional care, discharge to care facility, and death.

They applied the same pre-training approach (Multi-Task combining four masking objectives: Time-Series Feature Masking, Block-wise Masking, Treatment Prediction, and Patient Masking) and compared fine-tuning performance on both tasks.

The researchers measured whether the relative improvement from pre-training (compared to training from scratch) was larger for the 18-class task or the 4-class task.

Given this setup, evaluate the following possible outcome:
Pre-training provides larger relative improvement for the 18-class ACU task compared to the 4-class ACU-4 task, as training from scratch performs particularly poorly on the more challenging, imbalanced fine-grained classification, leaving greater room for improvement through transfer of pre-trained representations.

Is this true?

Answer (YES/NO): NO